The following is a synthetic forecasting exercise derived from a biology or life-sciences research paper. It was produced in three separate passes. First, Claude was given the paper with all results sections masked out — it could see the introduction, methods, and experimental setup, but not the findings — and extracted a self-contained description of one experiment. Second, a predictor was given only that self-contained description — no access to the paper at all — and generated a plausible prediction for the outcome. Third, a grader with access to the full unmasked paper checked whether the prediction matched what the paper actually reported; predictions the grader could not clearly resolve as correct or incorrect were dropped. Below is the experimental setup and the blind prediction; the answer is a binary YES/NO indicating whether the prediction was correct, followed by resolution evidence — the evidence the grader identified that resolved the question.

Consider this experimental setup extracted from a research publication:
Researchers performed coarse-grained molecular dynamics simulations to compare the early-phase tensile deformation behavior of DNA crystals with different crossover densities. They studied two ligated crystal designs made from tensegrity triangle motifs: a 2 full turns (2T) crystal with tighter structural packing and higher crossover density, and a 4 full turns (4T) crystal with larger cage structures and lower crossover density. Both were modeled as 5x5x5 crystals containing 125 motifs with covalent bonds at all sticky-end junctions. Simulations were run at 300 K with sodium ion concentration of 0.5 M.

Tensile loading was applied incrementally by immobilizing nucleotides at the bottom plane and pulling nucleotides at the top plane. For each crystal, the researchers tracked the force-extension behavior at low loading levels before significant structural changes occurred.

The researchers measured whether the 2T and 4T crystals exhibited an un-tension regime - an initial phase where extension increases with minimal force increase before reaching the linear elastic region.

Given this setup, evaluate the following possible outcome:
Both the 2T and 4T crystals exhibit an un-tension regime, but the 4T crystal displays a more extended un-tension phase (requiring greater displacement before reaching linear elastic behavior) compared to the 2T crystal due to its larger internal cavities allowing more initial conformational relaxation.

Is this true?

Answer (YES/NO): NO